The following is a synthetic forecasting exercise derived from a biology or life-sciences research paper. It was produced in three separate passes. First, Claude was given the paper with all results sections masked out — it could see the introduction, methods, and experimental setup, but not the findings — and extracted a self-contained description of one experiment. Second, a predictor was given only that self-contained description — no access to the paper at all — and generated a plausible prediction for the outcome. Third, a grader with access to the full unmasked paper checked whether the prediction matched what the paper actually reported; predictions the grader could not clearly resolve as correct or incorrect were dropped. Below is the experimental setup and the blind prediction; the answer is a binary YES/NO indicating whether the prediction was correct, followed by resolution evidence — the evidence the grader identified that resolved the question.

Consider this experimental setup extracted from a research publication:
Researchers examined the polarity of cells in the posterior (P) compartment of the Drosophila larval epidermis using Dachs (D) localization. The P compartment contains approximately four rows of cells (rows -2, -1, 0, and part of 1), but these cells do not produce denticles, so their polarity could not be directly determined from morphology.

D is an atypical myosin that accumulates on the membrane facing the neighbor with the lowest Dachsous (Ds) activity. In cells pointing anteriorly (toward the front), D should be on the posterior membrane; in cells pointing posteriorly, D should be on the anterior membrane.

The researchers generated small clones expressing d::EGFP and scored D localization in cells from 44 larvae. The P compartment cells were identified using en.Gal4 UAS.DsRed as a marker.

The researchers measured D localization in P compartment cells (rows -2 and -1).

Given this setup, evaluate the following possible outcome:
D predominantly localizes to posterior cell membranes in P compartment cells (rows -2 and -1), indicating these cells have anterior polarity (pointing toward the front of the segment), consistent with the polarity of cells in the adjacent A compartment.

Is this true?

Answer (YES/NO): NO